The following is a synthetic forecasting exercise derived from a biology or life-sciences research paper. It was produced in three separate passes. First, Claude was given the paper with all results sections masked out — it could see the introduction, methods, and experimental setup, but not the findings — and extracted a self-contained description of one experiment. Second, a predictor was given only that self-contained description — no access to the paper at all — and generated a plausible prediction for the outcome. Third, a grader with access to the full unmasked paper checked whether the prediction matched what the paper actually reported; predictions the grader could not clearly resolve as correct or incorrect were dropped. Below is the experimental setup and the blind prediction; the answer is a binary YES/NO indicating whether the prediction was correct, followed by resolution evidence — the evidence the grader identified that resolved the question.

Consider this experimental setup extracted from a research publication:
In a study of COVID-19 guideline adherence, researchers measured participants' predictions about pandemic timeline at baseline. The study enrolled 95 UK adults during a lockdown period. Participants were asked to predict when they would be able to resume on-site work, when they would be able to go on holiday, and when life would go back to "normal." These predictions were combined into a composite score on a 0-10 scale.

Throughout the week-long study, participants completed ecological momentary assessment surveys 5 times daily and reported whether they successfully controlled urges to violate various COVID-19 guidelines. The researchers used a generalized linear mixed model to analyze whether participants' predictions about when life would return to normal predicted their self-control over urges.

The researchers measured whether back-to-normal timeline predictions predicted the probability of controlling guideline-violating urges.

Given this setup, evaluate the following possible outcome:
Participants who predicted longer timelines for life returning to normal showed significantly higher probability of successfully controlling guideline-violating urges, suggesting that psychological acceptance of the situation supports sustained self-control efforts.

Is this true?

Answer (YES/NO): NO